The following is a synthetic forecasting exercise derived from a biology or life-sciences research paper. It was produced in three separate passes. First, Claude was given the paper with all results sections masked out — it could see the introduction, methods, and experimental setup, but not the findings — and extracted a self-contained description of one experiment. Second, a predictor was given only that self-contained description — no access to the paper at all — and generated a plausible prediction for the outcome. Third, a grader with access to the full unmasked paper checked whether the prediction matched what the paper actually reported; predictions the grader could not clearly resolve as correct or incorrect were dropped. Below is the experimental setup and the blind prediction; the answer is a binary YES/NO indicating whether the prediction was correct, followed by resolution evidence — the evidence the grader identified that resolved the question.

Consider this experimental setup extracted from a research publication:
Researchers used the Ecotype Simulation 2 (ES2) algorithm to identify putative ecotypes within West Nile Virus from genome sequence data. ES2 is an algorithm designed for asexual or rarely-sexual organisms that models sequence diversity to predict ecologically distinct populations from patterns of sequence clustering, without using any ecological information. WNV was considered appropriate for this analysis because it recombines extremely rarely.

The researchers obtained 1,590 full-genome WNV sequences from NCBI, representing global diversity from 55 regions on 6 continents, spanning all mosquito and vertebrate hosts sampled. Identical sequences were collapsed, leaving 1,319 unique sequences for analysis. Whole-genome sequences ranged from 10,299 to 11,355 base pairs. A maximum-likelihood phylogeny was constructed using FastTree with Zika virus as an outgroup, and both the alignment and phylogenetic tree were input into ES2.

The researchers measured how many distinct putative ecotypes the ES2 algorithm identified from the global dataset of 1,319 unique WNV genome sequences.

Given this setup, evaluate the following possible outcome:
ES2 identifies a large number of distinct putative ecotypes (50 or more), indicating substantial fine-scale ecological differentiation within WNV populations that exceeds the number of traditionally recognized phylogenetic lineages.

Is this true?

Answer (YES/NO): YES